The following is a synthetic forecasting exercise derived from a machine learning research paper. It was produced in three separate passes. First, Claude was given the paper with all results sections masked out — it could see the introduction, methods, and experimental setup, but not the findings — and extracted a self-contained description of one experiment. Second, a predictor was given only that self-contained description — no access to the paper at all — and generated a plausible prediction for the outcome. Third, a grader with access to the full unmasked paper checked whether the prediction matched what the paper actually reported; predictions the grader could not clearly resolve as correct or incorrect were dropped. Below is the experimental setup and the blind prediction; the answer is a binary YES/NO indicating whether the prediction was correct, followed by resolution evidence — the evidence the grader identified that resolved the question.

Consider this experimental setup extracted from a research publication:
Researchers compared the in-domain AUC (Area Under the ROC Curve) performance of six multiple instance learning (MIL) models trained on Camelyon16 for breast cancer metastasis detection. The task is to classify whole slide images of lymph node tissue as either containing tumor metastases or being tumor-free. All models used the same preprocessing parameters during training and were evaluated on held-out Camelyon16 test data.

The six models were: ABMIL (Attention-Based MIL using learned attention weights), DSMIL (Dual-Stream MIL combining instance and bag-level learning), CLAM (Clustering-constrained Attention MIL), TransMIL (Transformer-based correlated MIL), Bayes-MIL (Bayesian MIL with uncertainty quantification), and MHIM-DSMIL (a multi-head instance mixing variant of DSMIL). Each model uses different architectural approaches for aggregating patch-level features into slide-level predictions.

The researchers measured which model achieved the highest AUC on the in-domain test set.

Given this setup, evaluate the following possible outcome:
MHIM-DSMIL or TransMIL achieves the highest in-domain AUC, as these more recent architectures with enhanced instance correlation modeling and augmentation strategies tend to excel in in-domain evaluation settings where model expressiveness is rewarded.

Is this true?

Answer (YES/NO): YES